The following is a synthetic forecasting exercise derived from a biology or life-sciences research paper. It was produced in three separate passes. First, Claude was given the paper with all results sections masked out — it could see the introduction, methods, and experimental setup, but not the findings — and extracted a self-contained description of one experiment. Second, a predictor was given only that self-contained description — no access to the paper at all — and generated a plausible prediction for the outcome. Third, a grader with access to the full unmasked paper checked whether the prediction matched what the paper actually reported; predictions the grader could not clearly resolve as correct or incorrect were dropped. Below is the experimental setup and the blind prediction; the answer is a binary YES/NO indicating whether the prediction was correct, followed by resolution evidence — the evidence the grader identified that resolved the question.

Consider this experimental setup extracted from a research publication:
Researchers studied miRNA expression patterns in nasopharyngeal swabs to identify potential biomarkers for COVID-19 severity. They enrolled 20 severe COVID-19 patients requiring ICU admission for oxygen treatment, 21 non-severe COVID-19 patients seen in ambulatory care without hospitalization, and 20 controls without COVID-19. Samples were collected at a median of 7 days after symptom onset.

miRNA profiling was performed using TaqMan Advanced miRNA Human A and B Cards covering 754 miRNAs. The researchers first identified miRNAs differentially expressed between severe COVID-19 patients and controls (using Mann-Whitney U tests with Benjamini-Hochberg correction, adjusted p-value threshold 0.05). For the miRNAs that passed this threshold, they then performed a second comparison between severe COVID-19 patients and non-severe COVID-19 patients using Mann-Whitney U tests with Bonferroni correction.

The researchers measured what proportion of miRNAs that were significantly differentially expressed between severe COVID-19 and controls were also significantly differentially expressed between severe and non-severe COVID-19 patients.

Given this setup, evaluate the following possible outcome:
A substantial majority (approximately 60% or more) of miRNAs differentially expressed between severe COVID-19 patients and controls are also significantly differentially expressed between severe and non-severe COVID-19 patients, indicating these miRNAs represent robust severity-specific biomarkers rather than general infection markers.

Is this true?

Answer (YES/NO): NO